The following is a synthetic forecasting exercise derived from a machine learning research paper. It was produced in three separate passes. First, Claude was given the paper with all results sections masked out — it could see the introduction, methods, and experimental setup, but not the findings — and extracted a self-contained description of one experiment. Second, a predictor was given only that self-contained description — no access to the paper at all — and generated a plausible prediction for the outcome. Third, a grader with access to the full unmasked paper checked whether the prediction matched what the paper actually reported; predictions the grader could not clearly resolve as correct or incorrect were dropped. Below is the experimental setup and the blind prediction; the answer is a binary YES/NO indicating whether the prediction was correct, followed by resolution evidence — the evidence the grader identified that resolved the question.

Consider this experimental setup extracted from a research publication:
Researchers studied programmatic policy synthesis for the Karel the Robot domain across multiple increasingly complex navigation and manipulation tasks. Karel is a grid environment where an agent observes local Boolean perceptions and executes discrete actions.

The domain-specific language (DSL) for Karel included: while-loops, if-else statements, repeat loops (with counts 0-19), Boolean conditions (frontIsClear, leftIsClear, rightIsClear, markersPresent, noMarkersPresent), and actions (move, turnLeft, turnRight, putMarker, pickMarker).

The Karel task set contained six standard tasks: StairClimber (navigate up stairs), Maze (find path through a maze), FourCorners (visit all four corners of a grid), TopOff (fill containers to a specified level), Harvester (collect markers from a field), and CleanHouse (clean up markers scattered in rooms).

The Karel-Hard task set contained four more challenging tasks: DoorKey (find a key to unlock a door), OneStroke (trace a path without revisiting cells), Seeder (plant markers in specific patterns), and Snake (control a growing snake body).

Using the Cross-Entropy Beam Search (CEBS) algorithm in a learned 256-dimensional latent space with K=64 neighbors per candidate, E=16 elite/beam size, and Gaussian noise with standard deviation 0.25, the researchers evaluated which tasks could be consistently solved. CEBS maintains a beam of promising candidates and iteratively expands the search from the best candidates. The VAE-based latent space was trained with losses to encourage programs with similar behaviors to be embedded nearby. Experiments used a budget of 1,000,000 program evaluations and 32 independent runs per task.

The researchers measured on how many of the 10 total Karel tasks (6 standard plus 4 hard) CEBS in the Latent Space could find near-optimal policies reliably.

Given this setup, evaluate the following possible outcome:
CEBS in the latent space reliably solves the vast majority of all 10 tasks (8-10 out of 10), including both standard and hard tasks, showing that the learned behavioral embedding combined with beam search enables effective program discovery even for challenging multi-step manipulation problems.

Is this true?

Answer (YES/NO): NO